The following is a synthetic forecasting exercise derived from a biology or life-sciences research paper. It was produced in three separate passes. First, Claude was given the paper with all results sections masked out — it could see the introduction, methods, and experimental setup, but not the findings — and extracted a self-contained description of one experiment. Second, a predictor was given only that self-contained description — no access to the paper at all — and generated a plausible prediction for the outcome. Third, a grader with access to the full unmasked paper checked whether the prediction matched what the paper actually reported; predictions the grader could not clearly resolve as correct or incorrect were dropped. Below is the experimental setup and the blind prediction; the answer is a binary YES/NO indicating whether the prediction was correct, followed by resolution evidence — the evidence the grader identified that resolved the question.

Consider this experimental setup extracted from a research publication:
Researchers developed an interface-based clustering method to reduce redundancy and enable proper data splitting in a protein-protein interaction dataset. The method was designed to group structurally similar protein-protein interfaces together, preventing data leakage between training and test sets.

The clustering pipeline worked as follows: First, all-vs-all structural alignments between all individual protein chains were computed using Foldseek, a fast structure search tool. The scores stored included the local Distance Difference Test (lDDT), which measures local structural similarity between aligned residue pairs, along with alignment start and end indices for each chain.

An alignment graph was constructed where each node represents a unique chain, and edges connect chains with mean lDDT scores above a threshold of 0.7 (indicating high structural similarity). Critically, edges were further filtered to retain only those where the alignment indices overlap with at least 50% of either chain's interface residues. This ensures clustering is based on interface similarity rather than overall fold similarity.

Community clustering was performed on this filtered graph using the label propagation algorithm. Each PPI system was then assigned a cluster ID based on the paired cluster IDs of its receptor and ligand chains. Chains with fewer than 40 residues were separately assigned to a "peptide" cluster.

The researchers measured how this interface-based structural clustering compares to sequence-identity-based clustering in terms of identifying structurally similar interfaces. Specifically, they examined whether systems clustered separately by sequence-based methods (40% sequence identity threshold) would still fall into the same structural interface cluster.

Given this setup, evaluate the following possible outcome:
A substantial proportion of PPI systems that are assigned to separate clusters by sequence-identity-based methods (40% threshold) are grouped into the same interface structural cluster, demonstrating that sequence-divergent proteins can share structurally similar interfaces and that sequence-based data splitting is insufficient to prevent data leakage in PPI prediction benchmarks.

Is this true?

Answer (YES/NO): YES